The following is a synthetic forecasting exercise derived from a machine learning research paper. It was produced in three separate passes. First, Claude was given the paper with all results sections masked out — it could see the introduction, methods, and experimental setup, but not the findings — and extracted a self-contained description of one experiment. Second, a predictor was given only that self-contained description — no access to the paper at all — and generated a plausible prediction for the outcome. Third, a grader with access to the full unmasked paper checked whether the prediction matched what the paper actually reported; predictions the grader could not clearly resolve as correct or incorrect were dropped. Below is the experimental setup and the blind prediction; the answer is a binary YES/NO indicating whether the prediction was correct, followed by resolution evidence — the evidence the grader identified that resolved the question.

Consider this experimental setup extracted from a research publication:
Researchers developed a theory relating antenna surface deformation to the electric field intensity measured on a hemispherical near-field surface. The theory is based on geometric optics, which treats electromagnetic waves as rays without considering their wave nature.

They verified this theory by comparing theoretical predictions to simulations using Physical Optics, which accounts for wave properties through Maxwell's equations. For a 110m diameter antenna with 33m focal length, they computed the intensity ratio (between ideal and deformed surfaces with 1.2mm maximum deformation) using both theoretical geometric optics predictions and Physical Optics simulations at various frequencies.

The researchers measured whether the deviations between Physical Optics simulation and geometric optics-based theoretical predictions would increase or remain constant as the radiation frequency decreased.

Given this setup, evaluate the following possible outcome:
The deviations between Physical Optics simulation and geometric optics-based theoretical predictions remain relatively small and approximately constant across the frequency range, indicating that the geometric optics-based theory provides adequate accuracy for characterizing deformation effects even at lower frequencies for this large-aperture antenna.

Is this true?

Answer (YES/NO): NO